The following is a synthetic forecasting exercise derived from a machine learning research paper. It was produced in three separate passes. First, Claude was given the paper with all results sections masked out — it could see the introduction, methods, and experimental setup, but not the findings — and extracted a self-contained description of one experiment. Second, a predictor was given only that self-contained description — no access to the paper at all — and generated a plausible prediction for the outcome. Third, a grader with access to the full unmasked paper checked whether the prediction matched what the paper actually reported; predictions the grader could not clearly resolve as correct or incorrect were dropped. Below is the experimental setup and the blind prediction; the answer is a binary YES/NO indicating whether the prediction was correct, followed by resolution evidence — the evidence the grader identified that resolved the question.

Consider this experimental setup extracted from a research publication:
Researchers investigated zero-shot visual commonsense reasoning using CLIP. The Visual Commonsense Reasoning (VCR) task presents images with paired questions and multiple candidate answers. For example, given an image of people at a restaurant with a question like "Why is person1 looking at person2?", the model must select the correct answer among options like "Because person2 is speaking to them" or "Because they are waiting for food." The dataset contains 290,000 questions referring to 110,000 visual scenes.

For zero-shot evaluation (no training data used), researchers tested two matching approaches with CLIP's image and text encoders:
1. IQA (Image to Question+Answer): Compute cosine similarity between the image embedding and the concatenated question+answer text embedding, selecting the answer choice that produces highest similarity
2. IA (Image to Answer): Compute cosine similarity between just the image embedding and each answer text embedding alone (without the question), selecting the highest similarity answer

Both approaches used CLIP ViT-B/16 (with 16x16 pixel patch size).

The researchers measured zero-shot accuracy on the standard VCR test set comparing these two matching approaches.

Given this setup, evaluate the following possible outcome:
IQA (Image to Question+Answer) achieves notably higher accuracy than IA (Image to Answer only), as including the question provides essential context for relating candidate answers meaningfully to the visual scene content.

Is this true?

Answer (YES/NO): NO